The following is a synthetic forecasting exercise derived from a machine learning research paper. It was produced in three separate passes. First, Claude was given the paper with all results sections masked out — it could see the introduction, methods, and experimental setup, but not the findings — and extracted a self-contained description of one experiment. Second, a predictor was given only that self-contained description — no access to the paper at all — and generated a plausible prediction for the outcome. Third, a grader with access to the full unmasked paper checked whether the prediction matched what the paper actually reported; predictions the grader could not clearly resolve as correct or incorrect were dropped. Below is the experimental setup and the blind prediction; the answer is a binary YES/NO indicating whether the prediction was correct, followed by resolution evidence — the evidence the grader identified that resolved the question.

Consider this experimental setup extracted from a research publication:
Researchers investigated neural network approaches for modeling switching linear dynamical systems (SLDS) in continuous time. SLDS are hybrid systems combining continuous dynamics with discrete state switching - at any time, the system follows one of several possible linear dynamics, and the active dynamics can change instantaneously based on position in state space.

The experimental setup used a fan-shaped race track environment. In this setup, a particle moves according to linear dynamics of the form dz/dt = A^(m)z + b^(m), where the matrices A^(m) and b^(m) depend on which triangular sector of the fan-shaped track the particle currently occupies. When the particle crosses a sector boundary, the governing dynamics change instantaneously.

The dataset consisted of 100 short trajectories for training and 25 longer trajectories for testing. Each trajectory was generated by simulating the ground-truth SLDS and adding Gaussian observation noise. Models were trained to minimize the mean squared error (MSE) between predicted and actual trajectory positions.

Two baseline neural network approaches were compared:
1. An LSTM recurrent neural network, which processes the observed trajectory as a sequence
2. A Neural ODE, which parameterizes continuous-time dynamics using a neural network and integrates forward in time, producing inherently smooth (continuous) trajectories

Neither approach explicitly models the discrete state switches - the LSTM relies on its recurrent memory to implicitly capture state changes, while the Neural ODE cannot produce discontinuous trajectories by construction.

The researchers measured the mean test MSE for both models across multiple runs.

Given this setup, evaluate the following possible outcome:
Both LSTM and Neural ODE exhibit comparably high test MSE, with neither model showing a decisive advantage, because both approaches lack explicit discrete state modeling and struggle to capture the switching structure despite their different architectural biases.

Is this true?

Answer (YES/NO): NO